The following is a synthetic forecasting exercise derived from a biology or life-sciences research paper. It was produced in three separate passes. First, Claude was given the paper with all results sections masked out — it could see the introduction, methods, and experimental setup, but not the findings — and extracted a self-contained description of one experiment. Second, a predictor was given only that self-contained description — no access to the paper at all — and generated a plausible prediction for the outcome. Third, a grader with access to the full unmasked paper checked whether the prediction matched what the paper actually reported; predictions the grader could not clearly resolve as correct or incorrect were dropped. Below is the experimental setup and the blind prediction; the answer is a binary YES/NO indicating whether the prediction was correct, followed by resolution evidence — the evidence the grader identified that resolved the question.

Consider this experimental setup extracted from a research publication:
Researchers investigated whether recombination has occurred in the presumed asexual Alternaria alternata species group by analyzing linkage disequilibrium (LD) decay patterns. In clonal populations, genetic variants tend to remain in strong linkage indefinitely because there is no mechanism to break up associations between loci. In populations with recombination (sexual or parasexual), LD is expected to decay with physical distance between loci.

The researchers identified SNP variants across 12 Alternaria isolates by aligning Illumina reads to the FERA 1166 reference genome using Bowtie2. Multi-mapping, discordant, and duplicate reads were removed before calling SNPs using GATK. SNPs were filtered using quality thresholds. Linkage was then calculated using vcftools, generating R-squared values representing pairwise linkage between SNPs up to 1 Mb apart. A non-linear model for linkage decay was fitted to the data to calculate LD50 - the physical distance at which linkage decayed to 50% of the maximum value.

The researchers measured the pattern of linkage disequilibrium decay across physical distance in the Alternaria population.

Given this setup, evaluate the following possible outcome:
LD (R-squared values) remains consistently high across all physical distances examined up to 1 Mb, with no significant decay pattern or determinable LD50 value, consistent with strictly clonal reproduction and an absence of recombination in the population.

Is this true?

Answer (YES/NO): NO